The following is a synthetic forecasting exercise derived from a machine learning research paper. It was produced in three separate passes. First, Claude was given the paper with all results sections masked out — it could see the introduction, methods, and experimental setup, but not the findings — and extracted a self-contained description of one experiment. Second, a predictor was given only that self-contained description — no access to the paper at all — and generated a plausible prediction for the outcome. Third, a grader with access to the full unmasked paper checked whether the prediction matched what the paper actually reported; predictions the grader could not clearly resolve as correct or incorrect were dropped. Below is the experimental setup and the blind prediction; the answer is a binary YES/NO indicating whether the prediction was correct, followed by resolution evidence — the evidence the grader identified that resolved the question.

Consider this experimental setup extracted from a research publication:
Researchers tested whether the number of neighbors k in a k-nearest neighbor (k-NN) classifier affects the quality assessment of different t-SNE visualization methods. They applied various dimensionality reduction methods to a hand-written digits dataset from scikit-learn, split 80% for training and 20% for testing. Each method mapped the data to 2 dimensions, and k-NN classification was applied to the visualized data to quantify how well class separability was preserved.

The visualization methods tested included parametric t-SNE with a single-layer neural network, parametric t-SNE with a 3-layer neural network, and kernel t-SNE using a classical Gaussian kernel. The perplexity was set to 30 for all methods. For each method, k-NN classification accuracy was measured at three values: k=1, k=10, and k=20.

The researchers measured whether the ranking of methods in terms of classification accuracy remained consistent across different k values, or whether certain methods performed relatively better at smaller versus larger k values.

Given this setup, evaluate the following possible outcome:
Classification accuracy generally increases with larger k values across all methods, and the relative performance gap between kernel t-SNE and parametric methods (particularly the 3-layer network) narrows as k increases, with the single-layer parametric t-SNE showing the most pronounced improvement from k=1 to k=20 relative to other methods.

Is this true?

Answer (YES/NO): NO